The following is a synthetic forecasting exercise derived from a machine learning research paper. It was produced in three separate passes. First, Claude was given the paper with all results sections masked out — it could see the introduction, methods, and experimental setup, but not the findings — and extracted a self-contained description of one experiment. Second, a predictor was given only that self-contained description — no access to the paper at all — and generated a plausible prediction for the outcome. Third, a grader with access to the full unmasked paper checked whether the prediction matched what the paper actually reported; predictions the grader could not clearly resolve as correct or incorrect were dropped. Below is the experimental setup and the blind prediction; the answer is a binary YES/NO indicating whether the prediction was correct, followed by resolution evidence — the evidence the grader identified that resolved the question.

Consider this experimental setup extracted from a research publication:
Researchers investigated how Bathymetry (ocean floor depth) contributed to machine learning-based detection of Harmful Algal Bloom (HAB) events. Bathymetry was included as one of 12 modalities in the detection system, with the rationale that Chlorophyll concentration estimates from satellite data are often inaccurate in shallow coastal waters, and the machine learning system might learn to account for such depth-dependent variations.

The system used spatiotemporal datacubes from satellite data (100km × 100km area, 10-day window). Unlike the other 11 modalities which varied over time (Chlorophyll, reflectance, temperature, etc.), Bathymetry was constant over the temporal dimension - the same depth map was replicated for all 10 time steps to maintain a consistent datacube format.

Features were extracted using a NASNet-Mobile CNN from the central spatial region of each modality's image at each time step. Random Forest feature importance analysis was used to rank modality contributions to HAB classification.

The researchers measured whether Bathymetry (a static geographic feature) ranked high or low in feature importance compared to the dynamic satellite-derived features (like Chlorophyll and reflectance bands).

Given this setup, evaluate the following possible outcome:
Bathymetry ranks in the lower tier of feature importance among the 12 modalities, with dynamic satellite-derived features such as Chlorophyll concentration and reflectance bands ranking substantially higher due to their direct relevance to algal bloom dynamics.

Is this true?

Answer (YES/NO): NO